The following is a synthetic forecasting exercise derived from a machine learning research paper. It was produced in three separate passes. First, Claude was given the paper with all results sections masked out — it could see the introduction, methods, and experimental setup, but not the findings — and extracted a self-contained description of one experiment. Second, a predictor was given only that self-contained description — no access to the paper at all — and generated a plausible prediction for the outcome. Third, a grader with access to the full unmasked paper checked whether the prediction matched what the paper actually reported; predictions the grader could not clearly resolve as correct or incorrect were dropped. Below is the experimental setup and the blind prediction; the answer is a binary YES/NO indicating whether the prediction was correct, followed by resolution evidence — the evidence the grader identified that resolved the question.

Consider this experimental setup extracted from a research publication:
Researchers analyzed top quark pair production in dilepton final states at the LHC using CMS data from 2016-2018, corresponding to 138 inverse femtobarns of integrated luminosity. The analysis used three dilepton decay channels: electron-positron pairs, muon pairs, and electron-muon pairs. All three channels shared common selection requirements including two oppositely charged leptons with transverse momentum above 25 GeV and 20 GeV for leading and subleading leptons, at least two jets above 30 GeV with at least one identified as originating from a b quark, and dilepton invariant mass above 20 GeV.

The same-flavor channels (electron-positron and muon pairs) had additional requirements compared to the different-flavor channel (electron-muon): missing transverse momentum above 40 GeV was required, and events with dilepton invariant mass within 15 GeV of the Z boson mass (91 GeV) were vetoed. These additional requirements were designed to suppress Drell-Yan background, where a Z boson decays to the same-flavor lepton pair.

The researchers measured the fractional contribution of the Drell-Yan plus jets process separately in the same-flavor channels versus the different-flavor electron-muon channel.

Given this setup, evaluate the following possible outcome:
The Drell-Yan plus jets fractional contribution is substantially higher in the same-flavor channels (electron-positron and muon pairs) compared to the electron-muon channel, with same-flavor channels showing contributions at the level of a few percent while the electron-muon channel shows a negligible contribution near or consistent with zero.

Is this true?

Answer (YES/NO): NO